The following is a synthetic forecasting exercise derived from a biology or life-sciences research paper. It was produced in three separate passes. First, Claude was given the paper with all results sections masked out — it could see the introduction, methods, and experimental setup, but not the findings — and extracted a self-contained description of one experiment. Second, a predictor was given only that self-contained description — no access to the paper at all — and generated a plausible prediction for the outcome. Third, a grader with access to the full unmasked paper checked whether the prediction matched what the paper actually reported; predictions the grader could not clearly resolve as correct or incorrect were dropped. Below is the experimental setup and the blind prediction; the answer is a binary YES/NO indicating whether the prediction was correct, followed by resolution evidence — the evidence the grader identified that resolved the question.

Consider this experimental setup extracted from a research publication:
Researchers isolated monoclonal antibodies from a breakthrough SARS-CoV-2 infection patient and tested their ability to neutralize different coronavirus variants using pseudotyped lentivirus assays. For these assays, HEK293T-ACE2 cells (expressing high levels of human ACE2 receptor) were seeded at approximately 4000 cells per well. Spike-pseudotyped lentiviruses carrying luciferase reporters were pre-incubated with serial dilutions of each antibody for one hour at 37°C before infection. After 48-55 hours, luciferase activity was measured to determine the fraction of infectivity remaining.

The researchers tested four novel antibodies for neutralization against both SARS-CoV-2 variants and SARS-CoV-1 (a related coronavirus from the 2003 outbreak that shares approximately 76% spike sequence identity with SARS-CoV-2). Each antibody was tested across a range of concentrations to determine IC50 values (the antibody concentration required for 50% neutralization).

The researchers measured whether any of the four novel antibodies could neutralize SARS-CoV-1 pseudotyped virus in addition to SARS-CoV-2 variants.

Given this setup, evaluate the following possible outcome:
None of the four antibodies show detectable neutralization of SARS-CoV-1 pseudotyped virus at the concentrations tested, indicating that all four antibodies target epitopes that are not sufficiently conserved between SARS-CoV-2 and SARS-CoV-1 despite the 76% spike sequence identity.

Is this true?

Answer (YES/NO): NO